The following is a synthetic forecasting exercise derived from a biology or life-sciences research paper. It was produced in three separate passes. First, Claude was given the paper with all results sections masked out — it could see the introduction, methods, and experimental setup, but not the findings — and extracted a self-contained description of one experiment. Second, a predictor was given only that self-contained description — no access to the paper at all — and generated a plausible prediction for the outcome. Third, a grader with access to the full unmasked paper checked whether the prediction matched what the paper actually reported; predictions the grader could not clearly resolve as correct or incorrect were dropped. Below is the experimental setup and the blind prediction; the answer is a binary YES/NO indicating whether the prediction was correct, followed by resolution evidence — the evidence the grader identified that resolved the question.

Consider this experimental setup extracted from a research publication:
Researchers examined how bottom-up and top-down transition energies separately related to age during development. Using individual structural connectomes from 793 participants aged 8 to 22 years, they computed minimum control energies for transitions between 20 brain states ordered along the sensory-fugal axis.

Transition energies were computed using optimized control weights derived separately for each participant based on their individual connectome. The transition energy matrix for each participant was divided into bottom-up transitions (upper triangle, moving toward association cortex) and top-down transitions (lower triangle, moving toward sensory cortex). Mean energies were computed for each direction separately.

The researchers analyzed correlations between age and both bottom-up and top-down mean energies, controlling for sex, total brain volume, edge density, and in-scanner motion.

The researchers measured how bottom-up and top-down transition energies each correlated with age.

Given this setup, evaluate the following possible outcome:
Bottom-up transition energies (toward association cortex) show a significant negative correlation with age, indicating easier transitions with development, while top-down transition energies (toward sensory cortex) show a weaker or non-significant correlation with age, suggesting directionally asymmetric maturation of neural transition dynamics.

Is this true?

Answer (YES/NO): NO